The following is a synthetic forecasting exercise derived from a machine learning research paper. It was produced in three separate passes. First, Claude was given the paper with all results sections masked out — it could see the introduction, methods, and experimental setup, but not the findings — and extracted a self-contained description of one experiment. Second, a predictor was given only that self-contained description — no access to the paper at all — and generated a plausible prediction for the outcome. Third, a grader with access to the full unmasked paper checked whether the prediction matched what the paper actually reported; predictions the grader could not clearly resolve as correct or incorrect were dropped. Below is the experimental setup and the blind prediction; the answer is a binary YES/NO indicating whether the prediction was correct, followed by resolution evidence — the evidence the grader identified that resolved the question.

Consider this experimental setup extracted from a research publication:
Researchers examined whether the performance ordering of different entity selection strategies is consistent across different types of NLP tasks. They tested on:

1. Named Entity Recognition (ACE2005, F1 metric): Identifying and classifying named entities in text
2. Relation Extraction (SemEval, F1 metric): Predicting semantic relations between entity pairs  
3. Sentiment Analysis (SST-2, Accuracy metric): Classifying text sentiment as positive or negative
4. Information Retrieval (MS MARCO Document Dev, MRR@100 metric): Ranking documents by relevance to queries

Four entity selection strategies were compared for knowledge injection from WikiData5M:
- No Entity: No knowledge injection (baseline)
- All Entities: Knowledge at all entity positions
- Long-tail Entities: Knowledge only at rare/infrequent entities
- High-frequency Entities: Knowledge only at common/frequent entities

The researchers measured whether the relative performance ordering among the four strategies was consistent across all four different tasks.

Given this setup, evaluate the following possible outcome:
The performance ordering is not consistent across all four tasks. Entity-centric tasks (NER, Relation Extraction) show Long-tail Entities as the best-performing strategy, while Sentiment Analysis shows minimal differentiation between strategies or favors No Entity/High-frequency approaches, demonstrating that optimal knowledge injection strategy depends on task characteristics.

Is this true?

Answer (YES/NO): NO